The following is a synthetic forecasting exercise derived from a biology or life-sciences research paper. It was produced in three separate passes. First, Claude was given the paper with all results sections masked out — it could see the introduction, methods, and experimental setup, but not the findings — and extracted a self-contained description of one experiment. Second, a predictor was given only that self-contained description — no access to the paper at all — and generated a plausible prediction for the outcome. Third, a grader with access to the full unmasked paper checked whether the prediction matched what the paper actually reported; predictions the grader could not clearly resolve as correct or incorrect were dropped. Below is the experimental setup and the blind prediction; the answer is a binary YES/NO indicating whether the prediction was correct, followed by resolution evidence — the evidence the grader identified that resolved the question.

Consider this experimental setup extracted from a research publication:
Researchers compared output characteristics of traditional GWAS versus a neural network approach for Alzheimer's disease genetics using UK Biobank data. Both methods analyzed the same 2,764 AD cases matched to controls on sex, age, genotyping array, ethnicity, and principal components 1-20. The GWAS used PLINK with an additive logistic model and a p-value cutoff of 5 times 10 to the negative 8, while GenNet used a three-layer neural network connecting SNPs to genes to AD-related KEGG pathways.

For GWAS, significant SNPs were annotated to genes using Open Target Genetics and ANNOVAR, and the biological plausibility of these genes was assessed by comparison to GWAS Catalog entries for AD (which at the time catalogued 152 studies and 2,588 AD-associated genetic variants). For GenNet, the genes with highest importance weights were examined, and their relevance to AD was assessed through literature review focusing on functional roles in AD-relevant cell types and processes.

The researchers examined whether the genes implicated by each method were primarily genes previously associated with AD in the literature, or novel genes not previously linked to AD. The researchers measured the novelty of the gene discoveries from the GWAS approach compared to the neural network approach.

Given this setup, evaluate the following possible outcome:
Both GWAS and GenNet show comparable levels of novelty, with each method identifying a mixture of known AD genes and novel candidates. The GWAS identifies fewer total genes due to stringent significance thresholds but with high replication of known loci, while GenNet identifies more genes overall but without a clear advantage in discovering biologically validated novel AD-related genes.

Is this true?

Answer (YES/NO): NO